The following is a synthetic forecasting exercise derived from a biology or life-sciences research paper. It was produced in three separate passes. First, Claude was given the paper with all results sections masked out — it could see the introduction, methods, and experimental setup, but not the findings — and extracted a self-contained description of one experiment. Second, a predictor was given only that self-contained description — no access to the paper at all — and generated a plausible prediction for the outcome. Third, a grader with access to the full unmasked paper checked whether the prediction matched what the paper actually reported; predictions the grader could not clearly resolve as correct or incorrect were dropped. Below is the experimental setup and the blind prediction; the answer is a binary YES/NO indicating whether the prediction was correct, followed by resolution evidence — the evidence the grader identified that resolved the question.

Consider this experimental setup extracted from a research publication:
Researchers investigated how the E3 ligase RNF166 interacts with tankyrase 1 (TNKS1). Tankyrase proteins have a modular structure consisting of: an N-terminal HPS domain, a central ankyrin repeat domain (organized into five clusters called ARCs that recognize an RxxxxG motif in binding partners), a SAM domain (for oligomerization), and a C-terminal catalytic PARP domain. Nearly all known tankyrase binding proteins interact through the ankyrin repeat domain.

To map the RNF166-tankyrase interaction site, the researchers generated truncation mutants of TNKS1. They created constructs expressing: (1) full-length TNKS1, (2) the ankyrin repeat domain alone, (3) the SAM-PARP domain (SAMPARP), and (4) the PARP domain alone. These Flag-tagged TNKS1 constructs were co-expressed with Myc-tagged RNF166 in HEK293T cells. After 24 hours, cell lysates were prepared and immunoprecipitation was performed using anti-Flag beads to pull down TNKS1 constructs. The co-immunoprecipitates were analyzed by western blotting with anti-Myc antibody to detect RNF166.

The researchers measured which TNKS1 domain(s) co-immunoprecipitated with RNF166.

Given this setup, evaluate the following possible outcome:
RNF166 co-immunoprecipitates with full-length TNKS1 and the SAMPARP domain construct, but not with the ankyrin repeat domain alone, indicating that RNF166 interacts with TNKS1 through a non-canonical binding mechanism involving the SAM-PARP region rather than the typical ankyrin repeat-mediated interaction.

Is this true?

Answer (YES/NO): YES